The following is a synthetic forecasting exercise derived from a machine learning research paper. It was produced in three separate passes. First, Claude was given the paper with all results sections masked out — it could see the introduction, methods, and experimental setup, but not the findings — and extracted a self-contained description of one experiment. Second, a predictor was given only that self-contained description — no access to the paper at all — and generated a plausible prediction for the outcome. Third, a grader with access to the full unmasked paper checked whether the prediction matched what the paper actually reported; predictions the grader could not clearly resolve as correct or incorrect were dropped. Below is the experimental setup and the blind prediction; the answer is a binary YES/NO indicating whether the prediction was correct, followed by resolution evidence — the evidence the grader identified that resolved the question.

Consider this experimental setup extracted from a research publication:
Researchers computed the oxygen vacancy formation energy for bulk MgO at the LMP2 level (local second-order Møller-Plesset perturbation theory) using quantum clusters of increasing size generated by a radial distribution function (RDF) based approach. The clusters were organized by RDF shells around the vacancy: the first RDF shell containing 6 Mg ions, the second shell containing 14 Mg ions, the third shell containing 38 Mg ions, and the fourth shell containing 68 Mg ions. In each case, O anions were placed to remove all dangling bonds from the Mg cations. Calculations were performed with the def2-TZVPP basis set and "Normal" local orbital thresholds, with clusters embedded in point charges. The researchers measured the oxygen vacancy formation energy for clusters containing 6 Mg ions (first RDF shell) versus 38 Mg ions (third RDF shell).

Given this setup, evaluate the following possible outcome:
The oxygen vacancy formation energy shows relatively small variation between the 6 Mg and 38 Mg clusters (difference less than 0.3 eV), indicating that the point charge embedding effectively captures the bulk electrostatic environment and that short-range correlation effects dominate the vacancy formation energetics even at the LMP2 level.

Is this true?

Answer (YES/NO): NO